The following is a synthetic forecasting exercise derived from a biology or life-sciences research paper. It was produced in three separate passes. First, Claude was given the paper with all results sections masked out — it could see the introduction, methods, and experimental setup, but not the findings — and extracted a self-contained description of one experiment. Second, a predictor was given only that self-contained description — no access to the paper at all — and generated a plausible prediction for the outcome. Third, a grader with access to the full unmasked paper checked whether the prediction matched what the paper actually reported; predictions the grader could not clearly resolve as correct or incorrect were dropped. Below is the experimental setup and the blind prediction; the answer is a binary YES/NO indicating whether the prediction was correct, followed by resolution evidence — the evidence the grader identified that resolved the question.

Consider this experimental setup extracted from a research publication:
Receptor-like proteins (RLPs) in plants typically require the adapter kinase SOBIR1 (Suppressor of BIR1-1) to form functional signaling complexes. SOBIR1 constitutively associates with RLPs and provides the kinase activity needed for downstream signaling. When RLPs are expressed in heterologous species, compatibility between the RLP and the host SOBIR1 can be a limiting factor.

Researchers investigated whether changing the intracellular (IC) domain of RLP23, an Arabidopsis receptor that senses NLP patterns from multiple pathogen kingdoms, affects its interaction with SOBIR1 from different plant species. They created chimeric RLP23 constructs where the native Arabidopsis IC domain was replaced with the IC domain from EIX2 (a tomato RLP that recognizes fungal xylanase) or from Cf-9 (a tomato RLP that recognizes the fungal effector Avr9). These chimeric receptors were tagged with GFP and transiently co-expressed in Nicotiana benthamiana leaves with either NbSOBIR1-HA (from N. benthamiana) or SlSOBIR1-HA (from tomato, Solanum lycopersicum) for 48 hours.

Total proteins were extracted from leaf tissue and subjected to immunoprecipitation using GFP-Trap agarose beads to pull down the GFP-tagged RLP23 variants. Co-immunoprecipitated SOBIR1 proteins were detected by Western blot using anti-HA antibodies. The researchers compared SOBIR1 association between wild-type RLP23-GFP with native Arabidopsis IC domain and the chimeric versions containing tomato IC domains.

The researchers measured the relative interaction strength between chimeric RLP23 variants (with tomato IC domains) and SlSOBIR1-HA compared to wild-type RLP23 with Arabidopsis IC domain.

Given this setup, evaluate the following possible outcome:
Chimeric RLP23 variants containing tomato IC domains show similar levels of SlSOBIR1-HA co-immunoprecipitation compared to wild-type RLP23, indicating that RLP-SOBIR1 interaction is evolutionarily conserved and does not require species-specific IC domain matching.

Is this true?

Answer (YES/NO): NO